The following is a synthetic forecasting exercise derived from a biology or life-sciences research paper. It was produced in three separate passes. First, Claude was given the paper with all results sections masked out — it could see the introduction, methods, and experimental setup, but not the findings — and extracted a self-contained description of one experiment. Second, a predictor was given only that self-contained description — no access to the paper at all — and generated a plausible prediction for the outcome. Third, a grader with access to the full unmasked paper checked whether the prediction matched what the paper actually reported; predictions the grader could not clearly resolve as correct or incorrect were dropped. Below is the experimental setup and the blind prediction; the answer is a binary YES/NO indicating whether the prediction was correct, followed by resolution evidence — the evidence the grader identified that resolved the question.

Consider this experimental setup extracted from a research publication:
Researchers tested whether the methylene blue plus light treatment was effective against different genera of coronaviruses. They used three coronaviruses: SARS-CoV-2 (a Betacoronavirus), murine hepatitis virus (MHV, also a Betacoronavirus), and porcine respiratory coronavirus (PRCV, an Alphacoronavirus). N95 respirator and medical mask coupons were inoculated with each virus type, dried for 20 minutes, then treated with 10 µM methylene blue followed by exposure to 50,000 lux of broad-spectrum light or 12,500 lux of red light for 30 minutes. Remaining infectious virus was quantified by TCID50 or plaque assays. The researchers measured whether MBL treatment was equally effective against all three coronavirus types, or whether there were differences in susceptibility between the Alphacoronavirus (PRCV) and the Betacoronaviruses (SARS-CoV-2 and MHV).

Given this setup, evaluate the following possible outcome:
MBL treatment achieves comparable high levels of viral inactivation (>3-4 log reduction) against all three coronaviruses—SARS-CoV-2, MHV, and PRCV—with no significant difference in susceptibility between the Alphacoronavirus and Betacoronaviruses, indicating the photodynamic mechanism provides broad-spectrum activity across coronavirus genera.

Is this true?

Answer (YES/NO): YES